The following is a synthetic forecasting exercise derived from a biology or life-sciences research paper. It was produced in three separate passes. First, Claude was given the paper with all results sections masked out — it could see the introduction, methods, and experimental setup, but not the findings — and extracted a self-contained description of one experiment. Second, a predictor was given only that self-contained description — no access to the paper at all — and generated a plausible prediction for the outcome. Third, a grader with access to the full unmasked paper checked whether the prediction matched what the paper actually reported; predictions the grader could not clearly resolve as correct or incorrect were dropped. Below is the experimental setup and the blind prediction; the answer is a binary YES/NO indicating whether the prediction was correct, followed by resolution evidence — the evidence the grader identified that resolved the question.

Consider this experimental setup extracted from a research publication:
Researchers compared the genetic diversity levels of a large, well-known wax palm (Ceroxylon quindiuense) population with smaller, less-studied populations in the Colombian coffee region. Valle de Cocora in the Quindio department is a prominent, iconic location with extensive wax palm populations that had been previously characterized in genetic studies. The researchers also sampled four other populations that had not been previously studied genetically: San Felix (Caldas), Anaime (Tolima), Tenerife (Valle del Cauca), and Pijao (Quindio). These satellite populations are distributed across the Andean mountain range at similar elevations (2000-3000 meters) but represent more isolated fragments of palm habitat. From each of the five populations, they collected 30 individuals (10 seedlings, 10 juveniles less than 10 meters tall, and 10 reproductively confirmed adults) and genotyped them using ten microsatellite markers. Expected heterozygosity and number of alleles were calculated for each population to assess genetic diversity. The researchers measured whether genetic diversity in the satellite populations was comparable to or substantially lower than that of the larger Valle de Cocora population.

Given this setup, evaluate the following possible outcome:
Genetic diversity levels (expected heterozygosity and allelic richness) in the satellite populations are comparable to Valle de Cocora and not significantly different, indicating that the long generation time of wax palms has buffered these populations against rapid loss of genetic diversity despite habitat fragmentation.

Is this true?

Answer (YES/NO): NO